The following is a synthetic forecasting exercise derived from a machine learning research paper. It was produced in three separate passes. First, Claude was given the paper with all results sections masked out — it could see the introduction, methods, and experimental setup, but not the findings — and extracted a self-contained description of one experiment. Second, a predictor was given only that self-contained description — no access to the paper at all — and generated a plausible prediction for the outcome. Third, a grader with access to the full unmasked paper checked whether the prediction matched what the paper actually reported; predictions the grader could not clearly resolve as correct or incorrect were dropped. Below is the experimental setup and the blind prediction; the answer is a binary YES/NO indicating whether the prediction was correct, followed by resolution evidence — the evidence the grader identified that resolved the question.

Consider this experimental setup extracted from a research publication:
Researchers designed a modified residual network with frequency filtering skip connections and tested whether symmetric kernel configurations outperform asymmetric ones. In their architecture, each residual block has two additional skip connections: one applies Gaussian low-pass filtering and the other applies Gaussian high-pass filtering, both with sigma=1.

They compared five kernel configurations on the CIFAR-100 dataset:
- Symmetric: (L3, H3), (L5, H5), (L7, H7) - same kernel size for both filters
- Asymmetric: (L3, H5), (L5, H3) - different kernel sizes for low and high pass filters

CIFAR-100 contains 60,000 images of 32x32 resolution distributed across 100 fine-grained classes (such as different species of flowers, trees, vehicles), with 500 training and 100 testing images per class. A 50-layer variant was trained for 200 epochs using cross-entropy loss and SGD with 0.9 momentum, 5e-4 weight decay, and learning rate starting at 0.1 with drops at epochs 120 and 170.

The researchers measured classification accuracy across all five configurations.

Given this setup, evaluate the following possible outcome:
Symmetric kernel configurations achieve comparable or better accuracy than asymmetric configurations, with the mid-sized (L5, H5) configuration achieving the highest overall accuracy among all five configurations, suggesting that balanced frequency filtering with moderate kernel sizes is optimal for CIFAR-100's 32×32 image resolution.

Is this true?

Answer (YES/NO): NO